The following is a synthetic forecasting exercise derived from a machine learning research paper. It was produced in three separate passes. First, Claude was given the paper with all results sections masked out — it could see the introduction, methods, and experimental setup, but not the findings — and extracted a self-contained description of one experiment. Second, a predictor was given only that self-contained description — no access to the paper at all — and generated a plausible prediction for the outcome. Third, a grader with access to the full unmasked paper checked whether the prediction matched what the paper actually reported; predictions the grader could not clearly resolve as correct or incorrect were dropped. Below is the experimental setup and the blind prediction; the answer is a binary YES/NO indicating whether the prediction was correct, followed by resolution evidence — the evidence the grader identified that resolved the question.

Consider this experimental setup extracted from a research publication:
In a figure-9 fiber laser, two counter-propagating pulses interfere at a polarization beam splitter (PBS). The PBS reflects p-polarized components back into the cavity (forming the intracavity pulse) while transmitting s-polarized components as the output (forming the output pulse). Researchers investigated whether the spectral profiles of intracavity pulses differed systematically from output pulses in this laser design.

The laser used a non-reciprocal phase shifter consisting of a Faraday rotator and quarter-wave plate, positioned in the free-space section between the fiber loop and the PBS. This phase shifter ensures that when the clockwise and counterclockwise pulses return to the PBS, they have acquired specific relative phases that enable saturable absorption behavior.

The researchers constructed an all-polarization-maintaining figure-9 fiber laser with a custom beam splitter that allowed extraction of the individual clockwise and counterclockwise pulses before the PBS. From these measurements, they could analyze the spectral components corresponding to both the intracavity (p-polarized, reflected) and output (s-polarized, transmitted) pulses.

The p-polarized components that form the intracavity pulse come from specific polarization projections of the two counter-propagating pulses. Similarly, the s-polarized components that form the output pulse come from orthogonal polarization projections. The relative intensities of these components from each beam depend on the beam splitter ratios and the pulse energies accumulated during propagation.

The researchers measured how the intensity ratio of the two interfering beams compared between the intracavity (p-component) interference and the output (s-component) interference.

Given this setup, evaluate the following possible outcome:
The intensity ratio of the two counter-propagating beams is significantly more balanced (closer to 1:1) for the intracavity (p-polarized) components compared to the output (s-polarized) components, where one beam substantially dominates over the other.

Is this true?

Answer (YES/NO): YES